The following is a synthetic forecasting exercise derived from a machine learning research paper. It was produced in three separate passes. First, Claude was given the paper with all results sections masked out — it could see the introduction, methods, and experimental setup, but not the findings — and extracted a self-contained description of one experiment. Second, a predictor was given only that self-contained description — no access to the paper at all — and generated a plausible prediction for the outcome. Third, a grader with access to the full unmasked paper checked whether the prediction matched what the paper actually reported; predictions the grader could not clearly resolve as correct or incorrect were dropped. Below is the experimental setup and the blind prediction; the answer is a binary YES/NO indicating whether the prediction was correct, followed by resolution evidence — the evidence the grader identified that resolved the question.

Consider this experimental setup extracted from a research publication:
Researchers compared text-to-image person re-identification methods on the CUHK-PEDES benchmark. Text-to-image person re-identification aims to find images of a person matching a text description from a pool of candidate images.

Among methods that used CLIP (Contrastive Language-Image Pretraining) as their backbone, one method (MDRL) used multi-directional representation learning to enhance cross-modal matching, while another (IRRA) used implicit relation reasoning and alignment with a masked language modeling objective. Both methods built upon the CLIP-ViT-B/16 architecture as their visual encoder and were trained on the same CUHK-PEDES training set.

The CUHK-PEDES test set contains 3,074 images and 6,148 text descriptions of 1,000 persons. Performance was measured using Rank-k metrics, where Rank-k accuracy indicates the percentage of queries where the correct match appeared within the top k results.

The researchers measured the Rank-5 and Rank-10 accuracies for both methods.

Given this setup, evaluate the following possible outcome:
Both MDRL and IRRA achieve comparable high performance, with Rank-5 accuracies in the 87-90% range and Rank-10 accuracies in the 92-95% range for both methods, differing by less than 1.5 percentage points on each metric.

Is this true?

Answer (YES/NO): NO